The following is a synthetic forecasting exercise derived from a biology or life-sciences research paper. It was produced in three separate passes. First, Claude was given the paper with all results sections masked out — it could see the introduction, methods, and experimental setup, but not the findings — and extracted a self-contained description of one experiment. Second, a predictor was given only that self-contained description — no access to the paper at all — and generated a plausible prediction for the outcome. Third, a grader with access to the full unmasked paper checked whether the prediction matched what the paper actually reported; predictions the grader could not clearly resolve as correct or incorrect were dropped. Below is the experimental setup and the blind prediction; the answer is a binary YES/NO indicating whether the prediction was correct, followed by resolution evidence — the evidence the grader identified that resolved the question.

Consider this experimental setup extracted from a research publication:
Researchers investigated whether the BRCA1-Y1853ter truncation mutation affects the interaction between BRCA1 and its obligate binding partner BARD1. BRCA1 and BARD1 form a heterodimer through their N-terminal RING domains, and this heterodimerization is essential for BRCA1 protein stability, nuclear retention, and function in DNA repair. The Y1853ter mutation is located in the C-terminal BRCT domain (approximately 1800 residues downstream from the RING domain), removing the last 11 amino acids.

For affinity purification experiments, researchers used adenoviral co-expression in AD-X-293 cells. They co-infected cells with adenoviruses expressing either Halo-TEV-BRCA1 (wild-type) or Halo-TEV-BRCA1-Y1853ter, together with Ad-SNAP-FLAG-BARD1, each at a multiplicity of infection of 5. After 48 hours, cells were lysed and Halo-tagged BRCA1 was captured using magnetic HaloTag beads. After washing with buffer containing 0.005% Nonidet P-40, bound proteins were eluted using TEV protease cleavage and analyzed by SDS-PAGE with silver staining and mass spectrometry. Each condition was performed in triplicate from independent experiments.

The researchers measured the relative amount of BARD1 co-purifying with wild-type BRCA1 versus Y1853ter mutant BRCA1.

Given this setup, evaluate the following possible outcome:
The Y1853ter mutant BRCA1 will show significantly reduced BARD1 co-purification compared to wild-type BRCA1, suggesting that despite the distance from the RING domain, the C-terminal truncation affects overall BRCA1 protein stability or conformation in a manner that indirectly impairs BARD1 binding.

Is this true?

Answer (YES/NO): YES